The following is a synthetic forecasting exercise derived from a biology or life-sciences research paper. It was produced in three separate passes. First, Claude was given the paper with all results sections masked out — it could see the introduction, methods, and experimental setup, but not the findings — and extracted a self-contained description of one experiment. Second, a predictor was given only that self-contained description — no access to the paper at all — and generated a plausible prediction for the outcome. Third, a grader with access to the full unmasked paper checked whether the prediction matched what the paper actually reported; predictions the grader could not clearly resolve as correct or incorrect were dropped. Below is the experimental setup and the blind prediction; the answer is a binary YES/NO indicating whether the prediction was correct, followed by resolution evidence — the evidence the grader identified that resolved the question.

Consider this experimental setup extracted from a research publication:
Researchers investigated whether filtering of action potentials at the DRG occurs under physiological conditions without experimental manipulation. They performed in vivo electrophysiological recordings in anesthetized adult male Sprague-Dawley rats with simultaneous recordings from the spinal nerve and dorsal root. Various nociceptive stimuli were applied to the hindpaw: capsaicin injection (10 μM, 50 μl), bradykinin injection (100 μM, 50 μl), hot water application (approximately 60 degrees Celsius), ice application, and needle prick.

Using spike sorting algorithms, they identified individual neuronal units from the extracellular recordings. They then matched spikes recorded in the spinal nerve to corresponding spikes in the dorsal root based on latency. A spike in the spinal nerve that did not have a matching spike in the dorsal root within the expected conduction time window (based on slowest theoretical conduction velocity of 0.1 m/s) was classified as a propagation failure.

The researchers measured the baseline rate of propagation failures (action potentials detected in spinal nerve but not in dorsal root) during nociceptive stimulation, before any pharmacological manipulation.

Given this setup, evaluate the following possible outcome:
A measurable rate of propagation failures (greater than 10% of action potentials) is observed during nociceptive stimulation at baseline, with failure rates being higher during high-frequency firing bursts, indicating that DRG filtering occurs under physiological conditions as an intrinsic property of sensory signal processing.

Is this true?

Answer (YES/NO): NO